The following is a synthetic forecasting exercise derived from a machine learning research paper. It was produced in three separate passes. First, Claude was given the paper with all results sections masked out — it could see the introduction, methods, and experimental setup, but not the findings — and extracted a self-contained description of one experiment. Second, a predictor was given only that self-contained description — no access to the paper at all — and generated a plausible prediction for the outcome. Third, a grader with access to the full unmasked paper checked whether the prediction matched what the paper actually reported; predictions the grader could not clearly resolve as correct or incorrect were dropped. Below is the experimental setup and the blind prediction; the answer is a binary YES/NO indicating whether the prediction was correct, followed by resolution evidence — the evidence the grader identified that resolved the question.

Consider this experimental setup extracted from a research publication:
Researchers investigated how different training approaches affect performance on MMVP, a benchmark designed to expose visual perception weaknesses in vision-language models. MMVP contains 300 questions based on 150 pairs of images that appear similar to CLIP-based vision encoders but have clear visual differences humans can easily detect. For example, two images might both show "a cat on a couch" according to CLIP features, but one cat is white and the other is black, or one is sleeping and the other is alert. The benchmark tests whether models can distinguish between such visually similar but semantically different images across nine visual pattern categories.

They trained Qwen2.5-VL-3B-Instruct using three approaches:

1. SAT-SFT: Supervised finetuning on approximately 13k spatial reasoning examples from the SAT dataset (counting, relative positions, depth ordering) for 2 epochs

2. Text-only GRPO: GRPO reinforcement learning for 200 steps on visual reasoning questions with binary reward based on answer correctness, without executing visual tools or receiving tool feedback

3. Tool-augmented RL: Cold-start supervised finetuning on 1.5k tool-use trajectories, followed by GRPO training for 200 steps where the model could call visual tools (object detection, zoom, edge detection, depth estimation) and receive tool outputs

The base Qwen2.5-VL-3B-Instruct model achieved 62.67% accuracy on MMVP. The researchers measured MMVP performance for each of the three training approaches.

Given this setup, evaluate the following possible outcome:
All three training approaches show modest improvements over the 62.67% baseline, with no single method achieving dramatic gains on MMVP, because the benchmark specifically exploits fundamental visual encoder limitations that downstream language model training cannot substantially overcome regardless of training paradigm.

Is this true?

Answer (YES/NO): NO